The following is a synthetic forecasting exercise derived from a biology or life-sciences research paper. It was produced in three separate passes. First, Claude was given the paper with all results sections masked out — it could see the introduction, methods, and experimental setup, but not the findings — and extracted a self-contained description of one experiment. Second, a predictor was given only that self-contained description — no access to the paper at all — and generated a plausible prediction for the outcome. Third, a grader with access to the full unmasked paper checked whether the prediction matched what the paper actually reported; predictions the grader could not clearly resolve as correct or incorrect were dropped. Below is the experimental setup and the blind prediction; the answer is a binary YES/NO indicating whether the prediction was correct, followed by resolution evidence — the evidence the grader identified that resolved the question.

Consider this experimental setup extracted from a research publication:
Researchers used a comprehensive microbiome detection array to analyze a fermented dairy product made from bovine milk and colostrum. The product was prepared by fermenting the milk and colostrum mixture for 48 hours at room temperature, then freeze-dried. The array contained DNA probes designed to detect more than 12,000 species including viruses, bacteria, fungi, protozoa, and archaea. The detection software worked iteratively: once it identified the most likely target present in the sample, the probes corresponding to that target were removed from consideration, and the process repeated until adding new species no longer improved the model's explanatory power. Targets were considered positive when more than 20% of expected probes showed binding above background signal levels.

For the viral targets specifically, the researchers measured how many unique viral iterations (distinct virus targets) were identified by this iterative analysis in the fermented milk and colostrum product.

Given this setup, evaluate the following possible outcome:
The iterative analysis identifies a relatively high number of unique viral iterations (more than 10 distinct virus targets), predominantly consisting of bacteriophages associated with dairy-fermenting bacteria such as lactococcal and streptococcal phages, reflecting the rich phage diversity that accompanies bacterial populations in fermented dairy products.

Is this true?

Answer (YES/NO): YES